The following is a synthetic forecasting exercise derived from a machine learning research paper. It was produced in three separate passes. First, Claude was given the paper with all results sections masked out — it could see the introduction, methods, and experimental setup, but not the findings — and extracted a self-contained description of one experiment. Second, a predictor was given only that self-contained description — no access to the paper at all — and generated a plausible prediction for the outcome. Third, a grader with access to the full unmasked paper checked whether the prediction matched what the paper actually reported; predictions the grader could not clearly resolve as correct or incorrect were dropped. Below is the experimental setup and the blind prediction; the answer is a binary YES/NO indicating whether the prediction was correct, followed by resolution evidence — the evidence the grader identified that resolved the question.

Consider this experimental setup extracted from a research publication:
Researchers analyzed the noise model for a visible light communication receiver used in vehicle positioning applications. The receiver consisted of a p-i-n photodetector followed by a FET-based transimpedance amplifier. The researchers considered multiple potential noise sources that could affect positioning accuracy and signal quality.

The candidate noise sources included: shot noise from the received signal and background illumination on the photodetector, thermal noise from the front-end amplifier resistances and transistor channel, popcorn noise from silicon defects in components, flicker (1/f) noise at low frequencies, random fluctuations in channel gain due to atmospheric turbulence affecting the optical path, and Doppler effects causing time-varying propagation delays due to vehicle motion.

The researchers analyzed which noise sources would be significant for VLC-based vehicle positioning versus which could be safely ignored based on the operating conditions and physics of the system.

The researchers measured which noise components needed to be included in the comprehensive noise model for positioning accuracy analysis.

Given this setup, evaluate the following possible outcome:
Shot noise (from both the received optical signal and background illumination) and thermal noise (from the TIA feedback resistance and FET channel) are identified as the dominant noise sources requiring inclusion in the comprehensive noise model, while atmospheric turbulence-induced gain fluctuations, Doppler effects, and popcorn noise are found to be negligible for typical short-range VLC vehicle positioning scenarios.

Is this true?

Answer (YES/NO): YES